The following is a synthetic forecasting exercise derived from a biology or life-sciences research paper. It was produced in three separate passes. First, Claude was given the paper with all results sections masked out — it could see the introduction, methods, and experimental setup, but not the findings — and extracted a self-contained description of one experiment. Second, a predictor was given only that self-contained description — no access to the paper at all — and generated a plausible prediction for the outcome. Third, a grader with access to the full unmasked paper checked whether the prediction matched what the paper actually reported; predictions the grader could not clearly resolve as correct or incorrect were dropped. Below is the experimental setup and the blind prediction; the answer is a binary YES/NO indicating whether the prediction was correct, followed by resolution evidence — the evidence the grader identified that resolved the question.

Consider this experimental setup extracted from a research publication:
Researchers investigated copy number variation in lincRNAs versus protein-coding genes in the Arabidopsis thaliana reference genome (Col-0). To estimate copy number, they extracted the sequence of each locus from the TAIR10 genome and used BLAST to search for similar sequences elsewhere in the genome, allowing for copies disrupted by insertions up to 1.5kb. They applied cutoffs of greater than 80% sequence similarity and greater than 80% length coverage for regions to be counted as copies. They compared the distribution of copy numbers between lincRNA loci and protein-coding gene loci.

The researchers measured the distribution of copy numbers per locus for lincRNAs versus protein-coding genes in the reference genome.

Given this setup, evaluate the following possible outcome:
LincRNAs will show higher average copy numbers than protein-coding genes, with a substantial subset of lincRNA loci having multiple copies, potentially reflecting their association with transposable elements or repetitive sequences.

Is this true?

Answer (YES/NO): YES